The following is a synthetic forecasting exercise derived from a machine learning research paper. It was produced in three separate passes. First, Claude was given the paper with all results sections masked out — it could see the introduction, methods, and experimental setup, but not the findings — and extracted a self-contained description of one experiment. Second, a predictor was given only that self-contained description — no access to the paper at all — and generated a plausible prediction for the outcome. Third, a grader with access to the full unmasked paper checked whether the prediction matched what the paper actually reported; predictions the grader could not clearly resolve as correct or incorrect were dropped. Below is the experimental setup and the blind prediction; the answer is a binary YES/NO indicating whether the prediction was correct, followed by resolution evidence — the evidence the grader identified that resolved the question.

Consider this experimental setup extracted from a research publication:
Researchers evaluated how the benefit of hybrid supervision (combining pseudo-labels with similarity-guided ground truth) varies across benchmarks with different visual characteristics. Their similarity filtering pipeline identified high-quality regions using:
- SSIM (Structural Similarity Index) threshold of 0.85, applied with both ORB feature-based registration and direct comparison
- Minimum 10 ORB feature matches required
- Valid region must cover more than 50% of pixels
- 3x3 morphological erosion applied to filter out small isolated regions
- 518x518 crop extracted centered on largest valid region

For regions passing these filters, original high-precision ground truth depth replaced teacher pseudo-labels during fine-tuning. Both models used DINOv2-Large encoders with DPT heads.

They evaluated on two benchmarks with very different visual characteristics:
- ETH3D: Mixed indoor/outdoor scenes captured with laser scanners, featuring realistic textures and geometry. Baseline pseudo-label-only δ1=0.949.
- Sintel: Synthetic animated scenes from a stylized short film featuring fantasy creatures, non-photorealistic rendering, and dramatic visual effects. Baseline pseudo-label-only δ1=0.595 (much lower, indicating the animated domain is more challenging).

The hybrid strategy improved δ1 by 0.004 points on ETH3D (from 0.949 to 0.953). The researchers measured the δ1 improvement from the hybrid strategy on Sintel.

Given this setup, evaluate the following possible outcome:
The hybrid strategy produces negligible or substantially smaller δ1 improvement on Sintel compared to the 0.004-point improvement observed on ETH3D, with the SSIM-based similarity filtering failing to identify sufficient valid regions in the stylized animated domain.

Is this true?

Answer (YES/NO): NO